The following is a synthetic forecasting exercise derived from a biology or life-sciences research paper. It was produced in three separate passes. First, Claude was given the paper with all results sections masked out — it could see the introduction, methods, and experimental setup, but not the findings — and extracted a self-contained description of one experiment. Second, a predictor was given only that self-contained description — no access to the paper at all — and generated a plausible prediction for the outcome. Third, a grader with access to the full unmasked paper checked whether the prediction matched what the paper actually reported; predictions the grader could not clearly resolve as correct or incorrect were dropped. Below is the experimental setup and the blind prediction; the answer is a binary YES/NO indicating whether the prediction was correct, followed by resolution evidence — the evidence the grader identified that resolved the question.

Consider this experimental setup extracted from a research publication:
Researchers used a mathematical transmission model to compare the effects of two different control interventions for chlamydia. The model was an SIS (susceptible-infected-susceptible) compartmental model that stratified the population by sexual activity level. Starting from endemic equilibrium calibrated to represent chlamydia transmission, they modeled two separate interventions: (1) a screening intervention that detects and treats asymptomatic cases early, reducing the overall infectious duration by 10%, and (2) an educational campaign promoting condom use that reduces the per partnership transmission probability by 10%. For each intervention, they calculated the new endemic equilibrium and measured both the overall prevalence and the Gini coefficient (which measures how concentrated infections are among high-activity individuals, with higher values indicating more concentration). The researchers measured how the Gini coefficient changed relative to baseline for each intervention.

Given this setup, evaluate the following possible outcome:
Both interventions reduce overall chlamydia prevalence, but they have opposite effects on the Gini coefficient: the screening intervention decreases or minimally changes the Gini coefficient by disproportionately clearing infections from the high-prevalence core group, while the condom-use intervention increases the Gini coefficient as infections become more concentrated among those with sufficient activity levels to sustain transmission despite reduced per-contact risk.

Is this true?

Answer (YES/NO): NO